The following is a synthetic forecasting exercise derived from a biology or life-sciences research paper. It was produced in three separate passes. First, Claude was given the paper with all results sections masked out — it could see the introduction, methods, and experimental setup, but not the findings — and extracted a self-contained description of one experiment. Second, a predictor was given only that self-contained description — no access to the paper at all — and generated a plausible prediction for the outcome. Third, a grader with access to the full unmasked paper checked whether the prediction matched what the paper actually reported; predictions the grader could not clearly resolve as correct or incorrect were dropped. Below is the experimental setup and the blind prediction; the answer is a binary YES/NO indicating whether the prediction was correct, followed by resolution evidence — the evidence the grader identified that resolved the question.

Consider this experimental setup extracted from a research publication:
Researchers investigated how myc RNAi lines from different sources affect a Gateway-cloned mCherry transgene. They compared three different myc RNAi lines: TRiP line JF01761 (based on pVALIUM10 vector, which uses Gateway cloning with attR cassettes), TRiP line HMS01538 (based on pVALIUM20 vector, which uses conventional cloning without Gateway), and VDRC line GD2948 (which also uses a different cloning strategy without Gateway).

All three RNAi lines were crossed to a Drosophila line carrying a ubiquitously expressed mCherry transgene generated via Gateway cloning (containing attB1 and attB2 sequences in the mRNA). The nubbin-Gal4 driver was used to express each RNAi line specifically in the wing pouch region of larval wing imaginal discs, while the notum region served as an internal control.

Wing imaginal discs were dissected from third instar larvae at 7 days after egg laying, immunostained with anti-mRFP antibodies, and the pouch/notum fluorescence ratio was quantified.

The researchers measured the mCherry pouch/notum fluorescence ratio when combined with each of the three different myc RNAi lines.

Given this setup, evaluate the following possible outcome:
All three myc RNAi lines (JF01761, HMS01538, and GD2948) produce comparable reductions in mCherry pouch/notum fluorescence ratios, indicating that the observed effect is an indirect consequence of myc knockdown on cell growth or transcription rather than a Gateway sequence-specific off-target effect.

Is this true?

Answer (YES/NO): NO